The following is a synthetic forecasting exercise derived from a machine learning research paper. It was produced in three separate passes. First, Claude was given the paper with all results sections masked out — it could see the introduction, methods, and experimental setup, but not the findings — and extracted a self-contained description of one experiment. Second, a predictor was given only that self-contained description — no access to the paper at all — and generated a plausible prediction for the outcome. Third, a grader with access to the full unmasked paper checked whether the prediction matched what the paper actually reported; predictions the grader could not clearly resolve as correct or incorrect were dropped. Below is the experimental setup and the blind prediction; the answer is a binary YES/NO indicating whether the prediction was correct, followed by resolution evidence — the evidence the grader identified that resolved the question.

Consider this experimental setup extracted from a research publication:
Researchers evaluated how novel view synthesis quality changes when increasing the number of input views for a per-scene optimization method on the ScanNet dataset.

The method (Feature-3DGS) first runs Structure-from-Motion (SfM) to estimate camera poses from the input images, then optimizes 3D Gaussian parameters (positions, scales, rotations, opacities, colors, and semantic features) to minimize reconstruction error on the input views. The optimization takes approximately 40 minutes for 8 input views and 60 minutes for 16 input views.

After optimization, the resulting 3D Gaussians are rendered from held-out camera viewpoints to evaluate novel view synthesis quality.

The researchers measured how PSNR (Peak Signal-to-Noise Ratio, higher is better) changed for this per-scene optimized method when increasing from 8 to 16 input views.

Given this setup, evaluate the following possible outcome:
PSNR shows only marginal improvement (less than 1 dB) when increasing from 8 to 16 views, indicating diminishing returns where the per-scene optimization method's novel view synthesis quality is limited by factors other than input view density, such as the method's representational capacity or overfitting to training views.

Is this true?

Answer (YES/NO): NO